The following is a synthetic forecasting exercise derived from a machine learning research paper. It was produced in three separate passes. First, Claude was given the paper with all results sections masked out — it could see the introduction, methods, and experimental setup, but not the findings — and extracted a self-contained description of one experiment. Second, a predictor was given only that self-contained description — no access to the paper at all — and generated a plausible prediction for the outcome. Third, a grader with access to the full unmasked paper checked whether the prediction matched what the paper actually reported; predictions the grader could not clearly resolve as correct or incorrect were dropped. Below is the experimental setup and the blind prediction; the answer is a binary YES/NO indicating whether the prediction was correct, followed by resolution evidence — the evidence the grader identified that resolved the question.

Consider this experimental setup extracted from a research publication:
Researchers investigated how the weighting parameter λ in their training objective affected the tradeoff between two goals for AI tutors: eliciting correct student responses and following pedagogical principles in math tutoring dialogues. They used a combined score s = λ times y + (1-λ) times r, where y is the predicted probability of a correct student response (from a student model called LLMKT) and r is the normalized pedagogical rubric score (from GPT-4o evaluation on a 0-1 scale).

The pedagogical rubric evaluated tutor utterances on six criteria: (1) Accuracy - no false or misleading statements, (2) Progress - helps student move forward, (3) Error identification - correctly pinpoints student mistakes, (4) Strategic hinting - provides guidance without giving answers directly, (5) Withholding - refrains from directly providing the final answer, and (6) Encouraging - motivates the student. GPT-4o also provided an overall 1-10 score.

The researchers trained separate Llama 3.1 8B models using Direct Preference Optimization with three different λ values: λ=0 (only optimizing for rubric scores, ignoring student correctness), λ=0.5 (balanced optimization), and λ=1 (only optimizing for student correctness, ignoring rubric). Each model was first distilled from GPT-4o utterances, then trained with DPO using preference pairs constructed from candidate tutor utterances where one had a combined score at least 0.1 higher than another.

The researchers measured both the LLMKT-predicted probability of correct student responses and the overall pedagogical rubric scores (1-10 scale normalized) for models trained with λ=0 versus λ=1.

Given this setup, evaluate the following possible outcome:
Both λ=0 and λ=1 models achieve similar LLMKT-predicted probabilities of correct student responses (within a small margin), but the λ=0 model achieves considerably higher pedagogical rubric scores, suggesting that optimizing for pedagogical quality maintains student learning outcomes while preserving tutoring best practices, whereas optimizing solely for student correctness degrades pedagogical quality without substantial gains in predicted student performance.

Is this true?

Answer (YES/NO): NO